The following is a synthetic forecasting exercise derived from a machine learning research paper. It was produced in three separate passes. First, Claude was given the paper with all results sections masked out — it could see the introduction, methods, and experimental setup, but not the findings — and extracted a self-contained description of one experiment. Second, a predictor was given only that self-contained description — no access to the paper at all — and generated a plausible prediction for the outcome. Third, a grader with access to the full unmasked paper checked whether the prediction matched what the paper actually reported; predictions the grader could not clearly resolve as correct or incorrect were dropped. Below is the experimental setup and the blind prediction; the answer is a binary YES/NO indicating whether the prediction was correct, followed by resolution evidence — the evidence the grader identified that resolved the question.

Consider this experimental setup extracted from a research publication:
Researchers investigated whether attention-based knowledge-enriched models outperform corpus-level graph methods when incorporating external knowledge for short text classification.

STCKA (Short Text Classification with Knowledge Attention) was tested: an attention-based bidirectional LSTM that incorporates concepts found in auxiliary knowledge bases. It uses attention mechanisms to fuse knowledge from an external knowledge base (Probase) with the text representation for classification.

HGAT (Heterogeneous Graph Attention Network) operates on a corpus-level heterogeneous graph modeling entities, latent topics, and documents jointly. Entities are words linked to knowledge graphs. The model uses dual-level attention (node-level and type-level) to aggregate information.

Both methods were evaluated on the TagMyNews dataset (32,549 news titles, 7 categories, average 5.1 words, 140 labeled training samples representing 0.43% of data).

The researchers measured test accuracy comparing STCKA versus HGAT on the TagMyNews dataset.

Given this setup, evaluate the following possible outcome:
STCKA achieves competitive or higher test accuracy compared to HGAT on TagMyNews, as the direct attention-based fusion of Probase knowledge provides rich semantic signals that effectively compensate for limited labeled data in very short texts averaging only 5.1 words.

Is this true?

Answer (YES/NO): NO